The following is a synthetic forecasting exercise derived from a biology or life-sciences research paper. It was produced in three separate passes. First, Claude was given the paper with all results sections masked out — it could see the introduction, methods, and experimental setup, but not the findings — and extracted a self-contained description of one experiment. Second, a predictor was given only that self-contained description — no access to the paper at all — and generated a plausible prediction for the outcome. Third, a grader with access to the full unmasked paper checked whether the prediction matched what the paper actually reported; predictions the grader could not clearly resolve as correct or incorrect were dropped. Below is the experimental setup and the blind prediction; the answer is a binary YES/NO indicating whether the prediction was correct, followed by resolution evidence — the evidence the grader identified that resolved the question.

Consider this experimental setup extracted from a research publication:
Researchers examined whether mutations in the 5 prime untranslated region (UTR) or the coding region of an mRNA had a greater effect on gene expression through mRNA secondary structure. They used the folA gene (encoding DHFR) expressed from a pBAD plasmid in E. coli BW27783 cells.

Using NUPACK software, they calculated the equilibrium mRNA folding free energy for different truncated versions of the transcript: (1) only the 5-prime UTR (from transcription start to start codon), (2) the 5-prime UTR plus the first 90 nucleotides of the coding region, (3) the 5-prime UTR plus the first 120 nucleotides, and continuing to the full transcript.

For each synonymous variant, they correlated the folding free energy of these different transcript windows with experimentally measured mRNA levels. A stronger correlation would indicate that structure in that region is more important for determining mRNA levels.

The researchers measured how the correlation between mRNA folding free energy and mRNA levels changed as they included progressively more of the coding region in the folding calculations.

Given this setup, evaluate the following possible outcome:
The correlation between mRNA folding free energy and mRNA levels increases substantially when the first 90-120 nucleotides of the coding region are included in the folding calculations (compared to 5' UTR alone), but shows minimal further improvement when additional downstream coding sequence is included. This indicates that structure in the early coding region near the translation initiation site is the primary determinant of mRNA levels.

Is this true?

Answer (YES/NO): NO